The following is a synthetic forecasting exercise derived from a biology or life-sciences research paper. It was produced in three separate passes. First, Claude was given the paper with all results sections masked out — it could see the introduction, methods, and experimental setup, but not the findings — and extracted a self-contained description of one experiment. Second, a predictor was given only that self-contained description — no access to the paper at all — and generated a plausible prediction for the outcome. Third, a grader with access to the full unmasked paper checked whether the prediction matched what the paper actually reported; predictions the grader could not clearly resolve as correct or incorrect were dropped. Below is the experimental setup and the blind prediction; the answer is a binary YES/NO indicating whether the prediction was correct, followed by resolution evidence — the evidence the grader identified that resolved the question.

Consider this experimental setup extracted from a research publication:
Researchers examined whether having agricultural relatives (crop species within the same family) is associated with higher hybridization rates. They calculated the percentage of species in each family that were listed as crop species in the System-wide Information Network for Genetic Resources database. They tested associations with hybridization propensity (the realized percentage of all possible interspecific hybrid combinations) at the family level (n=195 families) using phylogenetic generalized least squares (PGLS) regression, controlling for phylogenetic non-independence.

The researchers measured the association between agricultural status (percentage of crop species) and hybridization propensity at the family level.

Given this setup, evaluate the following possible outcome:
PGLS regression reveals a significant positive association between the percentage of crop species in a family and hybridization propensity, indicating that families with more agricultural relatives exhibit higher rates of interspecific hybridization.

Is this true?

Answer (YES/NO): NO